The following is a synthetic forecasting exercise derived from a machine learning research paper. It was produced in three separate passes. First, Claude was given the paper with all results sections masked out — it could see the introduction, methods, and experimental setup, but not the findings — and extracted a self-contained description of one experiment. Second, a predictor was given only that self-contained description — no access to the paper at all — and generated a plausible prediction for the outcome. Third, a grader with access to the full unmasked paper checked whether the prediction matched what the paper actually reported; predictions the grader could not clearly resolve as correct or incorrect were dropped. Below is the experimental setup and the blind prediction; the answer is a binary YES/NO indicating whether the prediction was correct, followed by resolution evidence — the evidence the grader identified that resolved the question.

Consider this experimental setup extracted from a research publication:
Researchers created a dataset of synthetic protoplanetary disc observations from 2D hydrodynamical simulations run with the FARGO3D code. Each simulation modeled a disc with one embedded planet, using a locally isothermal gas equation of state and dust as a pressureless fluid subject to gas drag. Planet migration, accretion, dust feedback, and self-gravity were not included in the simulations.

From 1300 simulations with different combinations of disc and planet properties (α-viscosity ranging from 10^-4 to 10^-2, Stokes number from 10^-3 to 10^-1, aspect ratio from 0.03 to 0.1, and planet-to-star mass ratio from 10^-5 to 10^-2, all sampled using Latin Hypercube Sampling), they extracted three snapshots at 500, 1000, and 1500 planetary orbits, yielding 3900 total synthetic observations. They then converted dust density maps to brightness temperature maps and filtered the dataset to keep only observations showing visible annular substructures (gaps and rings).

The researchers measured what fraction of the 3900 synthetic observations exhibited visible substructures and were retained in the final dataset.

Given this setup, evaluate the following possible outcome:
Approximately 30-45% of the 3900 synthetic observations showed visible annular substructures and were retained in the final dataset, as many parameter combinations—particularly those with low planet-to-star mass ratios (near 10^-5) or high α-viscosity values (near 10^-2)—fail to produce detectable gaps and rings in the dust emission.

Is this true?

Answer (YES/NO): NO